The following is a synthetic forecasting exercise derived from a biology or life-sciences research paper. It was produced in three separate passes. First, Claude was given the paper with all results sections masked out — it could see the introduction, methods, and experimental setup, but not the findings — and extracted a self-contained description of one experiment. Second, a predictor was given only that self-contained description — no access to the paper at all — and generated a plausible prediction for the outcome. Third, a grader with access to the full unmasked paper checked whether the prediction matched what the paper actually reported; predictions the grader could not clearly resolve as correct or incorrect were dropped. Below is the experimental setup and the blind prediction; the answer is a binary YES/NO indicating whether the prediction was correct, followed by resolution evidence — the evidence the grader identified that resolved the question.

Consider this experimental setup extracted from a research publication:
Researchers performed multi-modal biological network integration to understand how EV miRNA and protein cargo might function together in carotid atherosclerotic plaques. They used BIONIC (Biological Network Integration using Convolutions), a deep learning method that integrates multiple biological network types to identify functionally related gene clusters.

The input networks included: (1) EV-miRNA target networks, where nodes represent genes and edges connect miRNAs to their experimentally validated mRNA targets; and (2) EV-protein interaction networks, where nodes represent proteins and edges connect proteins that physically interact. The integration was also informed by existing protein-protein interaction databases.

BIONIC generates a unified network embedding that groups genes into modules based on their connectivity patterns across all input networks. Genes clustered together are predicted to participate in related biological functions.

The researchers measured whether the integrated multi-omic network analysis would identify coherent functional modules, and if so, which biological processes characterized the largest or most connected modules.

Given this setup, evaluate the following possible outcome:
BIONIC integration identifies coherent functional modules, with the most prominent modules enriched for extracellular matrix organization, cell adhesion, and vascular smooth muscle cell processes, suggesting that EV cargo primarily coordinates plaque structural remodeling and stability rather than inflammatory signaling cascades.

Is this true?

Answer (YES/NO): NO